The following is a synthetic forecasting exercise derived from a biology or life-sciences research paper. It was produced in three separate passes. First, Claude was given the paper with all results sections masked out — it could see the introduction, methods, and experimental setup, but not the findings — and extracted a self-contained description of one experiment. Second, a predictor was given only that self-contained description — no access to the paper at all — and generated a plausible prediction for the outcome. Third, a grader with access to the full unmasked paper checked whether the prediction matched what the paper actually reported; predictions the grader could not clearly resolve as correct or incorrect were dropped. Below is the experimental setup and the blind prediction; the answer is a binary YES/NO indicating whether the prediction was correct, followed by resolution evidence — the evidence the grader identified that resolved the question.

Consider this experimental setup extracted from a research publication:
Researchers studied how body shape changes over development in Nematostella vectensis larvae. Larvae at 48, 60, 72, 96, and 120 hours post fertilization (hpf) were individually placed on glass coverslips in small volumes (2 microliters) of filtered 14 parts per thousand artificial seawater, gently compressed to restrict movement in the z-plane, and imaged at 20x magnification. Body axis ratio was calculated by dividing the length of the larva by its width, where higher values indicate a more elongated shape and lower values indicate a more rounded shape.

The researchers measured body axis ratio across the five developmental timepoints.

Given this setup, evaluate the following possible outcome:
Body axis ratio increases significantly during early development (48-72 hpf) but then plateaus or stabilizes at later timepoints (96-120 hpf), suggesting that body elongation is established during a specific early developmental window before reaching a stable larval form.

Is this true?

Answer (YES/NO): NO